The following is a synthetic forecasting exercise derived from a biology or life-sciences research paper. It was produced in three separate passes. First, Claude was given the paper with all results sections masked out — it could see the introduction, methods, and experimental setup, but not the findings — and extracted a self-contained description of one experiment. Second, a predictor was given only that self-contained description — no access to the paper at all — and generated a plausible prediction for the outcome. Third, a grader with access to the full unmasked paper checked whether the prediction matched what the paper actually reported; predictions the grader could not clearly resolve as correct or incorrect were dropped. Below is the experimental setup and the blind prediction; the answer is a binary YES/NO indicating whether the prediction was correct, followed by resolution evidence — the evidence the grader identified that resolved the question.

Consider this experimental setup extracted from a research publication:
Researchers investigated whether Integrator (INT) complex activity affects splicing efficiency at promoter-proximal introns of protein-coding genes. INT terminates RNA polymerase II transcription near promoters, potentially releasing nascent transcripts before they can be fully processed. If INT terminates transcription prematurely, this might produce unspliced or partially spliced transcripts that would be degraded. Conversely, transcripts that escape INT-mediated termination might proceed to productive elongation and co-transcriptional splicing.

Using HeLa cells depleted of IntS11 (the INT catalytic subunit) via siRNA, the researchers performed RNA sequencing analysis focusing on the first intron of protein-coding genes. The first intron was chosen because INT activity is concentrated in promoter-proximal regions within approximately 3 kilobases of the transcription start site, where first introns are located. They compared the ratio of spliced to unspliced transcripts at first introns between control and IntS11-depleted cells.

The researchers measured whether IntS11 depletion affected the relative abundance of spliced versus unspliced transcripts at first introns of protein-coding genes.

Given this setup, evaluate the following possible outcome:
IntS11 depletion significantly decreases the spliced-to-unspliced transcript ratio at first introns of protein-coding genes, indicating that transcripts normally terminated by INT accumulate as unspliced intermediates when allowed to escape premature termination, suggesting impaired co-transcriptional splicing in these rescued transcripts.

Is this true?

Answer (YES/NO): YES